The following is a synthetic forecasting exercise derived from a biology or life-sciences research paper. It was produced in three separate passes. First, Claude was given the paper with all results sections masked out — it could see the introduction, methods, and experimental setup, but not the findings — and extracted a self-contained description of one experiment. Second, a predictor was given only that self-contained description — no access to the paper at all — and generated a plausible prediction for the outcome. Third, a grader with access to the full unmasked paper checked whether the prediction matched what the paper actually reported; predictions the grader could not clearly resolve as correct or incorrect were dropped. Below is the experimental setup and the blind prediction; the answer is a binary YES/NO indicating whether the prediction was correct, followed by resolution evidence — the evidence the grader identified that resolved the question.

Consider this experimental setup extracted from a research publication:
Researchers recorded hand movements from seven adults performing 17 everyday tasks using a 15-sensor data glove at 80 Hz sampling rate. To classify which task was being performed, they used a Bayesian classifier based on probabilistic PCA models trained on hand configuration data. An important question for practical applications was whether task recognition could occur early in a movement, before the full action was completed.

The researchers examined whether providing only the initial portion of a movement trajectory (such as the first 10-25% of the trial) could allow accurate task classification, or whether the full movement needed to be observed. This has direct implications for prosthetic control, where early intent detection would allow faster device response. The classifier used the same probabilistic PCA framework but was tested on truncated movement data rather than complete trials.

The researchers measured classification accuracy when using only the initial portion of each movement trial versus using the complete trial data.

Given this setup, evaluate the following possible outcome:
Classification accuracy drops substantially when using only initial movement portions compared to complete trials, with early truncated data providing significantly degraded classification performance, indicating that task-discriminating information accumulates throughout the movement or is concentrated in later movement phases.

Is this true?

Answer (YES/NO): NO